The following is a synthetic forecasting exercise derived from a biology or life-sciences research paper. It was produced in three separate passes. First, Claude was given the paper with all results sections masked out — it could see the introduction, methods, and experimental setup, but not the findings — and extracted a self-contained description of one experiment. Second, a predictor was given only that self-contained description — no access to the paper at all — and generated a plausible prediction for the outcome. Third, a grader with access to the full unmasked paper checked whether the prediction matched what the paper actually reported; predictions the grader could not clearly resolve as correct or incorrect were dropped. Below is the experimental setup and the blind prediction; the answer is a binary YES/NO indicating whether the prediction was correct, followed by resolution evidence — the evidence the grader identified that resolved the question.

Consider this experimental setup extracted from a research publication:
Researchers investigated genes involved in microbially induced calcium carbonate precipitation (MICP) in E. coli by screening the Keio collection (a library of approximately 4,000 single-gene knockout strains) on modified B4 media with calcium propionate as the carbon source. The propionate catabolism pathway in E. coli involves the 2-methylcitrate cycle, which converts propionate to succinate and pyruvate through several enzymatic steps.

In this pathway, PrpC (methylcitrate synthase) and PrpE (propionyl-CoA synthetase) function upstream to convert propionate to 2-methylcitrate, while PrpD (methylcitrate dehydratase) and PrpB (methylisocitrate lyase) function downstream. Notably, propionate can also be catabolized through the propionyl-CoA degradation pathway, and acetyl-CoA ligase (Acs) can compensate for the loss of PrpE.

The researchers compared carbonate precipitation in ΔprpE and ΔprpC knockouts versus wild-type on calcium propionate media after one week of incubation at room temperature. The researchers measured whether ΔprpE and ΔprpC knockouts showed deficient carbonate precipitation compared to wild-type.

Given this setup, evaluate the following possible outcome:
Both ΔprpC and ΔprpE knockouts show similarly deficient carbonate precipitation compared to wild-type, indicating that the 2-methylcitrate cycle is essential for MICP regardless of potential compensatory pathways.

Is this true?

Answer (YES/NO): NO